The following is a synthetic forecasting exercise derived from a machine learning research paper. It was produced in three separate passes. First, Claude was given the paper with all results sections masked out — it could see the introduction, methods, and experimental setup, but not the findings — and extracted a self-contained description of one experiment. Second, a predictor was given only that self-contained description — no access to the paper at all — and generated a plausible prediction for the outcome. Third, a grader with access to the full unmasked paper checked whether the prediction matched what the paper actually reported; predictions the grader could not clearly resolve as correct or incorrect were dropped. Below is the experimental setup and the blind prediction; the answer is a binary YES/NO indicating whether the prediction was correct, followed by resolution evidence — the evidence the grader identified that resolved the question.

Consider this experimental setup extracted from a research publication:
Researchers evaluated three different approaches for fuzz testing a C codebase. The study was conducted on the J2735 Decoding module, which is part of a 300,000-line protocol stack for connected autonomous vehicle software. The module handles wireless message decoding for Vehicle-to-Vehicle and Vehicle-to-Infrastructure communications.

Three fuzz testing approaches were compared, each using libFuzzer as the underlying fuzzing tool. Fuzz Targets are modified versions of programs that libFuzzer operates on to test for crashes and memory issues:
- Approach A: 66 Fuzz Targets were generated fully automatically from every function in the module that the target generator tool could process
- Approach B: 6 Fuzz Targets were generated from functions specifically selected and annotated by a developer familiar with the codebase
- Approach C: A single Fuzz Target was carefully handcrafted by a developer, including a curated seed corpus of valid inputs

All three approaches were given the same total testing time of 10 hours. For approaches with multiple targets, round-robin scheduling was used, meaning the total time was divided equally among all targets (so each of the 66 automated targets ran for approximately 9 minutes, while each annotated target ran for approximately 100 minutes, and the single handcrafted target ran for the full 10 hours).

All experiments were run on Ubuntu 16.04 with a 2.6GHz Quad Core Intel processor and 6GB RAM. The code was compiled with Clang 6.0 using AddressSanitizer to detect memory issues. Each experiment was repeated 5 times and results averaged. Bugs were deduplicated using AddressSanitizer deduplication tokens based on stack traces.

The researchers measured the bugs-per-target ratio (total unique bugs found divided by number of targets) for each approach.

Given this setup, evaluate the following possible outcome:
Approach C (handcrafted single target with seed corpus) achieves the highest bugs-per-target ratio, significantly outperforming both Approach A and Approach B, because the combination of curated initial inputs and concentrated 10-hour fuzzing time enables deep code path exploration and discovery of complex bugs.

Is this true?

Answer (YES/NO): YES